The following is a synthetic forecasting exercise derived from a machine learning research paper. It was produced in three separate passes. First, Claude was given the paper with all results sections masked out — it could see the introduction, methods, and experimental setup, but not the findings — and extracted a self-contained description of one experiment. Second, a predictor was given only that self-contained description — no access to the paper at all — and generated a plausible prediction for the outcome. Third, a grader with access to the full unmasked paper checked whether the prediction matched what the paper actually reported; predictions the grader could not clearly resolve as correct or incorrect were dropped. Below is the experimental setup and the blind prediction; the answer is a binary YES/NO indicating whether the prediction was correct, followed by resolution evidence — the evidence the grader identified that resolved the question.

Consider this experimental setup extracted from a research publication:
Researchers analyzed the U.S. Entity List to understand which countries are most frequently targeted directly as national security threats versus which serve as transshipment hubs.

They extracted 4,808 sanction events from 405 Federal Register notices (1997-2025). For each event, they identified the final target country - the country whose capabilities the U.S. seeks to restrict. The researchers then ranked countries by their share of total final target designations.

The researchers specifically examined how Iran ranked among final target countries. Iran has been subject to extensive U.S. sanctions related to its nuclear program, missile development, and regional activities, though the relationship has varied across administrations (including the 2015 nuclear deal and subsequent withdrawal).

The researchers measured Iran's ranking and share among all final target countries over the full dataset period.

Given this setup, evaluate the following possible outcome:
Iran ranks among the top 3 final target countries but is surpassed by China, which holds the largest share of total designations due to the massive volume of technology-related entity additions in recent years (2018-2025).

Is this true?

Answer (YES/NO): NO